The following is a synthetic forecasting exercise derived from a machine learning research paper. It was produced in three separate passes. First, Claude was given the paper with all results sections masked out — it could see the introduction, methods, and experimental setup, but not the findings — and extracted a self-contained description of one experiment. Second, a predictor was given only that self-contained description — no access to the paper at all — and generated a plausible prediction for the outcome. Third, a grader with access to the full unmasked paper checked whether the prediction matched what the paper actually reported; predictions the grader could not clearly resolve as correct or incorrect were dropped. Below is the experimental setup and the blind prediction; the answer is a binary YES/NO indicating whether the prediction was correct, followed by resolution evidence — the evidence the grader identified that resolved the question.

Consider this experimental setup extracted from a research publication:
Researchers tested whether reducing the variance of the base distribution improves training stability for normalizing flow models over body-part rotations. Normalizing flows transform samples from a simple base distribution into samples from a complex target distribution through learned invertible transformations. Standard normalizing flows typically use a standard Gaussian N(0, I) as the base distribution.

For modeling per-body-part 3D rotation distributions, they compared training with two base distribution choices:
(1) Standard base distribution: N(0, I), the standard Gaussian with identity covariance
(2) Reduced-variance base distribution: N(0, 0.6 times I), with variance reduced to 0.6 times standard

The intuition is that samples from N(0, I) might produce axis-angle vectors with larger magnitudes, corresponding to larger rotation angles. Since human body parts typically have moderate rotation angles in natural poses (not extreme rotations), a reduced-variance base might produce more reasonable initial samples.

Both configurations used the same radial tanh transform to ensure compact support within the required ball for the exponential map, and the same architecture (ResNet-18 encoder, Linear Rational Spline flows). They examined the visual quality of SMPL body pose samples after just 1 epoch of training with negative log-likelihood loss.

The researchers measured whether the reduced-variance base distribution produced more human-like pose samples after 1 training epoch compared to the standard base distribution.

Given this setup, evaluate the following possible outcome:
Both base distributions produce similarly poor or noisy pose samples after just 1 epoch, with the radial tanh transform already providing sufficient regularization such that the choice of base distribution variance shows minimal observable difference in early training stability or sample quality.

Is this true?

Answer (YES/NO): NO